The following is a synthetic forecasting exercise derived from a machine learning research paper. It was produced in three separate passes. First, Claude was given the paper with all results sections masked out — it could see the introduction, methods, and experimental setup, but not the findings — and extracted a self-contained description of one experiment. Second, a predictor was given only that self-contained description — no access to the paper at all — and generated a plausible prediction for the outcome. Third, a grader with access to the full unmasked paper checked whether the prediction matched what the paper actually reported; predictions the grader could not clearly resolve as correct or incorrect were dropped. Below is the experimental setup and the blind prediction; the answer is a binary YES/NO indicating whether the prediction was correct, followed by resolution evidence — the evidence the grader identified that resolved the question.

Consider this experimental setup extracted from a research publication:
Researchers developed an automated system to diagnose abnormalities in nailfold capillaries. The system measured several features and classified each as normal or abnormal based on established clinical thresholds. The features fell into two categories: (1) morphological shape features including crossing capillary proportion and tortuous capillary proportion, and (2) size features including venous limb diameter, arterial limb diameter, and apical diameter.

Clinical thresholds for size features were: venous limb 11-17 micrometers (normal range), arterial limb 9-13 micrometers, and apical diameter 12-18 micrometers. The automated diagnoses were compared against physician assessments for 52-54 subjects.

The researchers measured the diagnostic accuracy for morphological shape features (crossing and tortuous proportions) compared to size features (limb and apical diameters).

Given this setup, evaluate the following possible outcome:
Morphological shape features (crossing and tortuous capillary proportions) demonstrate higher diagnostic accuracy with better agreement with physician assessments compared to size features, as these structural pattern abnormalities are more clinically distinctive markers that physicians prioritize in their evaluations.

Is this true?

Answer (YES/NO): YES